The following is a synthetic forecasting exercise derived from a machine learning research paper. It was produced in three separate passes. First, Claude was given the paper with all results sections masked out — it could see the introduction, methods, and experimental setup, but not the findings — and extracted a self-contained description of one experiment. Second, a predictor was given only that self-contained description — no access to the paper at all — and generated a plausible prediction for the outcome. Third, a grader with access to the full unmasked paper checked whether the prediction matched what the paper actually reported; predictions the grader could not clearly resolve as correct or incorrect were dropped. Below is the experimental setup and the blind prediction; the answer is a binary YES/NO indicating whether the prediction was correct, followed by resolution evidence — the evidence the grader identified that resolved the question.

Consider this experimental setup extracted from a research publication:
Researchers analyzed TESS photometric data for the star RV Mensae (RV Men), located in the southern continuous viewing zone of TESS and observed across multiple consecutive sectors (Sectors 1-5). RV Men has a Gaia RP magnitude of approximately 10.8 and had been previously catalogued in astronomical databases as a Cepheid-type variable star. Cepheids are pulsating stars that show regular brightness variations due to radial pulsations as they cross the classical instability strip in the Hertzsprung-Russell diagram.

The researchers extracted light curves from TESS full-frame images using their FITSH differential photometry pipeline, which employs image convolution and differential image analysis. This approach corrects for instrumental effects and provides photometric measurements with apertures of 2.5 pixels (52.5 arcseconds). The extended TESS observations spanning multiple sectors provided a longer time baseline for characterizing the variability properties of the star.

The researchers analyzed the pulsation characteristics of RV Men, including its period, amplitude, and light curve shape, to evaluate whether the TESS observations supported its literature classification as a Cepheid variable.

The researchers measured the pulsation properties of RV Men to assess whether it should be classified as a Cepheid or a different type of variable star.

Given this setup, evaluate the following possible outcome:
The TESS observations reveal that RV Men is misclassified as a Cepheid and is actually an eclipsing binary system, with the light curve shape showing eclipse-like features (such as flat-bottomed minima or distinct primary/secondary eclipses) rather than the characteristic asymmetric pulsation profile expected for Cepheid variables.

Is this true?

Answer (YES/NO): NO